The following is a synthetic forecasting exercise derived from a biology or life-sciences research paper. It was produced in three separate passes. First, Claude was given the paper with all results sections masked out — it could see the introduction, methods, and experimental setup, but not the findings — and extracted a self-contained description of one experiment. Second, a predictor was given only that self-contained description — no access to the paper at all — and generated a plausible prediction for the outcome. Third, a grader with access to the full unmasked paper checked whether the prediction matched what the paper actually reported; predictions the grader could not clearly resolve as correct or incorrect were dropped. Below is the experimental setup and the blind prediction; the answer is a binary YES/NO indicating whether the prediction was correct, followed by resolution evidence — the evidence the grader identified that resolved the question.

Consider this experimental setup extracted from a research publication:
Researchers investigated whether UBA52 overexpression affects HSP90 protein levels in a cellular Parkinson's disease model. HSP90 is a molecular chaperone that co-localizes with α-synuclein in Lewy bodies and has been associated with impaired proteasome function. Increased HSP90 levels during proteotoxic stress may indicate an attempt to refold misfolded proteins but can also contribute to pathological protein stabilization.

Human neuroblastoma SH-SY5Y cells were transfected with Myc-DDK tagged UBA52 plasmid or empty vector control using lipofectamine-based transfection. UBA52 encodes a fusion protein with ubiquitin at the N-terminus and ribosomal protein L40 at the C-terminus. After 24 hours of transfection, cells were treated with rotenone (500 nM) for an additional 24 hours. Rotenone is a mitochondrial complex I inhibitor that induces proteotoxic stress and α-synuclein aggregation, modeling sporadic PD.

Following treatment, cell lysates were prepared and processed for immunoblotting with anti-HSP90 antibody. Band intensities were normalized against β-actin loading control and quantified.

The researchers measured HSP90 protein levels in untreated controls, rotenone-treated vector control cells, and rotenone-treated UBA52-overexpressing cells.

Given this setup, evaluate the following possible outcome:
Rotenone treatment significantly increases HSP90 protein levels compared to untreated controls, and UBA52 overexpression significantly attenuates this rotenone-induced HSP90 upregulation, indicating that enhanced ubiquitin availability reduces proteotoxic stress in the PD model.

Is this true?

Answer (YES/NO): YES